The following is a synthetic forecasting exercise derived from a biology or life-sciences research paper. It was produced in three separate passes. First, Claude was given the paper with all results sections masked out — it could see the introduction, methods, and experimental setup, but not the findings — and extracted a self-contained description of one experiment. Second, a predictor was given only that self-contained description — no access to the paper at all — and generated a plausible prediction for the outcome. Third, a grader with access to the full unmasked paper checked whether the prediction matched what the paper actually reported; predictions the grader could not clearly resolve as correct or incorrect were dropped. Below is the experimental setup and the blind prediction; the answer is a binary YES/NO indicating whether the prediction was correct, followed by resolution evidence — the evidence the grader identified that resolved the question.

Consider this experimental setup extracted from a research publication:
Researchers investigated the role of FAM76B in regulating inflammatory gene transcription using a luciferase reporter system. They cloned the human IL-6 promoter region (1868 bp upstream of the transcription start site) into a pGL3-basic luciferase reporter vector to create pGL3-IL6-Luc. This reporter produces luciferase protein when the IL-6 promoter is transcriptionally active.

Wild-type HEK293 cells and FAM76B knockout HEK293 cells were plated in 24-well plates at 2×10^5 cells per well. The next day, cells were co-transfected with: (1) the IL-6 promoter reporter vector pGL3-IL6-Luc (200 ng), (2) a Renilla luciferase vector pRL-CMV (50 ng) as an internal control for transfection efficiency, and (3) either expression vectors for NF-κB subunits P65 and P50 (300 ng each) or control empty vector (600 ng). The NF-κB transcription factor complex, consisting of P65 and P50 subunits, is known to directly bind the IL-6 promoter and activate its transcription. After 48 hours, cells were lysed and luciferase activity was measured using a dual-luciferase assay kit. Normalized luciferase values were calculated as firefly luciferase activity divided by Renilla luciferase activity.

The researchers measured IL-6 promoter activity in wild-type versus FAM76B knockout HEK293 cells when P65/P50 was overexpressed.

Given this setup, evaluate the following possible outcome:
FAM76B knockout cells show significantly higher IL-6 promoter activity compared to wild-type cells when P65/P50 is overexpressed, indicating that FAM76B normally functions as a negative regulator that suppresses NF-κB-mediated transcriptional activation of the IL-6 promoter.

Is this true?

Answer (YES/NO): YES